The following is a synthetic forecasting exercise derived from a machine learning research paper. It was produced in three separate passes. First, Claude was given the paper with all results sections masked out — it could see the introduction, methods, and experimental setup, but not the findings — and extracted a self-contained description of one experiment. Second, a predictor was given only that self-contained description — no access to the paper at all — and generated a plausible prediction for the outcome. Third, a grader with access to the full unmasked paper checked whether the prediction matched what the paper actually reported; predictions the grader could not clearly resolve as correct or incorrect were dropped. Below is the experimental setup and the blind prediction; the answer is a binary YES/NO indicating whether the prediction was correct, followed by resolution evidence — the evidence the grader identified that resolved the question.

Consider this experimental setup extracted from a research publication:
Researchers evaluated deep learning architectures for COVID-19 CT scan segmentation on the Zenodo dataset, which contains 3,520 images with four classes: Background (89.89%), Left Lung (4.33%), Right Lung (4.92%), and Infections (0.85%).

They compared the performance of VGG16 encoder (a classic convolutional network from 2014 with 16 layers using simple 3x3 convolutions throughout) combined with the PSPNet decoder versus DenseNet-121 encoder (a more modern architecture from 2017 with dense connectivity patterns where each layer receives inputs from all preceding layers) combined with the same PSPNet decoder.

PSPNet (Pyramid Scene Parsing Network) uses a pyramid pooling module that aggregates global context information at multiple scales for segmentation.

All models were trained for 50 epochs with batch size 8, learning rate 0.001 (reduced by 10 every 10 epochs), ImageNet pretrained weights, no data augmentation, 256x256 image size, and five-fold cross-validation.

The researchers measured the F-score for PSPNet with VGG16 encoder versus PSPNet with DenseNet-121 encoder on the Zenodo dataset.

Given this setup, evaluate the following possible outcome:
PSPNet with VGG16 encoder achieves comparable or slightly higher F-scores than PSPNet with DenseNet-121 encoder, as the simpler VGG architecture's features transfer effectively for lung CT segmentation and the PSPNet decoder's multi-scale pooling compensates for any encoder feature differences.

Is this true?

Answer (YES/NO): NO